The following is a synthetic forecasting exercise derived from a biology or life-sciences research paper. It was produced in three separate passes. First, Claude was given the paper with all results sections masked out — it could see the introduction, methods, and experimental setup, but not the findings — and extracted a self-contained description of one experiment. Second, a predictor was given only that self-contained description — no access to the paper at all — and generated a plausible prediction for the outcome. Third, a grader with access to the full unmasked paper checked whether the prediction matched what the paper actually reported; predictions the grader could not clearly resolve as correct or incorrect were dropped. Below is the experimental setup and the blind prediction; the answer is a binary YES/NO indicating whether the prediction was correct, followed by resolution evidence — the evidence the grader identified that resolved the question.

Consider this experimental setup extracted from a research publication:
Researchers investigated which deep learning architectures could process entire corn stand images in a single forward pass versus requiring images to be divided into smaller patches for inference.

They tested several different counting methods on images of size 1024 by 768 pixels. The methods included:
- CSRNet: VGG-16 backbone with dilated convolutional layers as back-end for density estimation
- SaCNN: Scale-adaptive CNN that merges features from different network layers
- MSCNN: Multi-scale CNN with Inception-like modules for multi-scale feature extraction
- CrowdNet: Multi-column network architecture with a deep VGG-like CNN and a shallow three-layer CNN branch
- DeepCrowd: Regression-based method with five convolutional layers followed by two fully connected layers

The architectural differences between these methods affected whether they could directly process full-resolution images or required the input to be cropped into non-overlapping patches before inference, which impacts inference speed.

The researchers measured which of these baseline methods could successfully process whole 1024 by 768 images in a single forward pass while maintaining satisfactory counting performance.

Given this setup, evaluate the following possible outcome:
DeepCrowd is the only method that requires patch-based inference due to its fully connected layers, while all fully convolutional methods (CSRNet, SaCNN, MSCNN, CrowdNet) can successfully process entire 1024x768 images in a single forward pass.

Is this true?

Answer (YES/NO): NO